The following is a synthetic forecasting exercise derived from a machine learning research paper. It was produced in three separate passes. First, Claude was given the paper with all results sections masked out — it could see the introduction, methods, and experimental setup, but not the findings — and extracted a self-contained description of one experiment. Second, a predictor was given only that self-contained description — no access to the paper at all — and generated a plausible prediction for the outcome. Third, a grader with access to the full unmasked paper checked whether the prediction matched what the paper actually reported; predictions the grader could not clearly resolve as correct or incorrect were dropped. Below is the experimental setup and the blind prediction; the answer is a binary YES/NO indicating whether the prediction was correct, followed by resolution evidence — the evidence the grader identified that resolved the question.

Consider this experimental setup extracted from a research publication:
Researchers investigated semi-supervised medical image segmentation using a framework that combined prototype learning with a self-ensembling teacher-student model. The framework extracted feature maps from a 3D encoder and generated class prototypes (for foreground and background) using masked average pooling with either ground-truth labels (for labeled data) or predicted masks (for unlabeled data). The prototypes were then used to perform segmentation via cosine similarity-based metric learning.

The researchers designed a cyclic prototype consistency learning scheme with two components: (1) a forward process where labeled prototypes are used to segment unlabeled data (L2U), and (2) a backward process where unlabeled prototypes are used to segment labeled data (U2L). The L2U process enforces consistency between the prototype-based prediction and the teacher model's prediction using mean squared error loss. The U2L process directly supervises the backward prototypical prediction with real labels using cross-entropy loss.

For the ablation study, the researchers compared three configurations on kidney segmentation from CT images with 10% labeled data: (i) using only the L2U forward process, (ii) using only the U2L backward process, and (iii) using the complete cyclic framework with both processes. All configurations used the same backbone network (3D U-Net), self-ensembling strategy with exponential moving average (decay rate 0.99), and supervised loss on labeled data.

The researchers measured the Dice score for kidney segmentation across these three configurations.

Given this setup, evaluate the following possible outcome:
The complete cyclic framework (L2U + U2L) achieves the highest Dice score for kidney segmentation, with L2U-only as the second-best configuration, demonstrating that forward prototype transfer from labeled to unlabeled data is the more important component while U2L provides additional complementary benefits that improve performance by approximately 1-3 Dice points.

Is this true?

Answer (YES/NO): NO